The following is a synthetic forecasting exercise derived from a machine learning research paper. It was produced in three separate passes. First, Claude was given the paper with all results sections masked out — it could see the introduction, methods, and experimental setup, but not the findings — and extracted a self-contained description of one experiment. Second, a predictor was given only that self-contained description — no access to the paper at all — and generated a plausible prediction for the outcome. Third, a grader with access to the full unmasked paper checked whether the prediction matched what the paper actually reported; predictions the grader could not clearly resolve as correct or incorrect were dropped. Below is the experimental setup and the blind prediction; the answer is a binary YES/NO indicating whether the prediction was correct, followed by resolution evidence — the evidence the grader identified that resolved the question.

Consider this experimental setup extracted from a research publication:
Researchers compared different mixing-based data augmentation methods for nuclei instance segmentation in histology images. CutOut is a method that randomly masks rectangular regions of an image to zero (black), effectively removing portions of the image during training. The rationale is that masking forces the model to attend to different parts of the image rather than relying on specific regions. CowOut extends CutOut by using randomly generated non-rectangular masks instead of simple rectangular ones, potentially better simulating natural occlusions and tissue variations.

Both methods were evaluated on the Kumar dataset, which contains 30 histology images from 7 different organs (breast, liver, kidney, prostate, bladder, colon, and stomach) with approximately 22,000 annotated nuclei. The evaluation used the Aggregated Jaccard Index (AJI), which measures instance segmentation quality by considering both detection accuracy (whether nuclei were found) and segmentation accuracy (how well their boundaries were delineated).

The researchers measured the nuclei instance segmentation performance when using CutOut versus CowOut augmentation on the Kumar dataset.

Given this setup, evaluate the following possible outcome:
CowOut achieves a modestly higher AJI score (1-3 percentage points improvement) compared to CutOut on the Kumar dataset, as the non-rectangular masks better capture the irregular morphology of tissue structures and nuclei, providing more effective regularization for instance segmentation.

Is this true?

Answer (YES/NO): NO